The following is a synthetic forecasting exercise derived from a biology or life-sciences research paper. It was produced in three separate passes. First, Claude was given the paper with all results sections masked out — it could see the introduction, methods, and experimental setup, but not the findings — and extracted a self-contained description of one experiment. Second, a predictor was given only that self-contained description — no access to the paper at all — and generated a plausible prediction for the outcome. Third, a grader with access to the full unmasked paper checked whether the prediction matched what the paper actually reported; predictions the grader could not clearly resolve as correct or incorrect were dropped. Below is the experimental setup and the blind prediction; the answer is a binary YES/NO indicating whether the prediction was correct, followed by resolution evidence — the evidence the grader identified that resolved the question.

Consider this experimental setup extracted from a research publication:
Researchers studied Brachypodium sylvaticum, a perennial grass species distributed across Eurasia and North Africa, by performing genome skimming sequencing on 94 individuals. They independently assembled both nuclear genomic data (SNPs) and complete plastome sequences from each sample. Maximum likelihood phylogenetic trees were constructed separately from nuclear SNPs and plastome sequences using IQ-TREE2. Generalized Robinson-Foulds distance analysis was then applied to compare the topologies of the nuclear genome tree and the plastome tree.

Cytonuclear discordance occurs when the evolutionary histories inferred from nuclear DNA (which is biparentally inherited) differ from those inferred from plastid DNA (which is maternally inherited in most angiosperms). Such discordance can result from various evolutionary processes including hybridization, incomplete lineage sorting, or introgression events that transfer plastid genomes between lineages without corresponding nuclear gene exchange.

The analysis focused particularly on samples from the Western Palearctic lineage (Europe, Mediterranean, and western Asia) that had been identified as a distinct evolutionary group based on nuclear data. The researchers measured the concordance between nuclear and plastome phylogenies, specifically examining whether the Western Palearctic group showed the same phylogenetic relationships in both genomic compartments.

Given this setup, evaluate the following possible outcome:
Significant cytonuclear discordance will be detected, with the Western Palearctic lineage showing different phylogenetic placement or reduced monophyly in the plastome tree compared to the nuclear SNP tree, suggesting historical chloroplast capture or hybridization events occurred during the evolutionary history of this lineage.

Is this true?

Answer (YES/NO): YES